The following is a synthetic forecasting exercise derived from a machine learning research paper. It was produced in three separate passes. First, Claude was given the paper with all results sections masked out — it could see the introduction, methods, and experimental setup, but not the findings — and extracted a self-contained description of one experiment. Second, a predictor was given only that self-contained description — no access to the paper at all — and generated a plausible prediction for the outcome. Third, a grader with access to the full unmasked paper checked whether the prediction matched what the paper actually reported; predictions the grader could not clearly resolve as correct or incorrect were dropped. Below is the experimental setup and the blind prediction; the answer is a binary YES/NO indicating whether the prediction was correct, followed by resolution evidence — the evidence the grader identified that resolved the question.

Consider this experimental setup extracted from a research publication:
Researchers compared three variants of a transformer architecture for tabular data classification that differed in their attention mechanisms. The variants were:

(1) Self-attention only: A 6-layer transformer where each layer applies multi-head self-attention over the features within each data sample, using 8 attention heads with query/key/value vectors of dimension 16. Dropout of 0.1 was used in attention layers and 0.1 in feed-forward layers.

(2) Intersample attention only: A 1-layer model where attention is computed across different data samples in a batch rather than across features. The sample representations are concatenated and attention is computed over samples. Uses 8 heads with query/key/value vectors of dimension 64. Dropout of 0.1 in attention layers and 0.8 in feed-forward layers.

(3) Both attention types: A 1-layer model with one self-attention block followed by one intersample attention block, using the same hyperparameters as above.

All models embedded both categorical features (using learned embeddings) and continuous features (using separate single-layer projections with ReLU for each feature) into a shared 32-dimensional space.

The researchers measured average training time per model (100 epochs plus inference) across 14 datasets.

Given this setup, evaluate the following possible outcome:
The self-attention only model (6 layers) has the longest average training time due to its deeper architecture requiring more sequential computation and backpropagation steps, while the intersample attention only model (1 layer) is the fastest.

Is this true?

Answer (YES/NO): YES